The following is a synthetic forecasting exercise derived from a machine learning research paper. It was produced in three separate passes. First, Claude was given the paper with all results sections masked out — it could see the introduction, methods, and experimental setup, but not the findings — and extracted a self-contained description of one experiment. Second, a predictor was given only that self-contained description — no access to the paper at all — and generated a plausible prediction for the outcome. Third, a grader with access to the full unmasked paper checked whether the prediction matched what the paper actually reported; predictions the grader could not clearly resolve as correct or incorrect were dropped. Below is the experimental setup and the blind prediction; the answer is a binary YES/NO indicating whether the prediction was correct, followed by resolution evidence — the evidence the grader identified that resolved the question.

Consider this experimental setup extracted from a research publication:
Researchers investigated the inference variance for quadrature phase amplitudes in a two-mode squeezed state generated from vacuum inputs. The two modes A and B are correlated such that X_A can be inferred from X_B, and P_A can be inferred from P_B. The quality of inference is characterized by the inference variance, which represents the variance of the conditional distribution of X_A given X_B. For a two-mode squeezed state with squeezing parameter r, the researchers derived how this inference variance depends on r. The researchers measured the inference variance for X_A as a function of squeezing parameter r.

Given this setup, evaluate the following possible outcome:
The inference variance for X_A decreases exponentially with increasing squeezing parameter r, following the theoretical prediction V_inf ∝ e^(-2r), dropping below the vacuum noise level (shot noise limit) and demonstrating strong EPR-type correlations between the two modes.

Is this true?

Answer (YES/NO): NO